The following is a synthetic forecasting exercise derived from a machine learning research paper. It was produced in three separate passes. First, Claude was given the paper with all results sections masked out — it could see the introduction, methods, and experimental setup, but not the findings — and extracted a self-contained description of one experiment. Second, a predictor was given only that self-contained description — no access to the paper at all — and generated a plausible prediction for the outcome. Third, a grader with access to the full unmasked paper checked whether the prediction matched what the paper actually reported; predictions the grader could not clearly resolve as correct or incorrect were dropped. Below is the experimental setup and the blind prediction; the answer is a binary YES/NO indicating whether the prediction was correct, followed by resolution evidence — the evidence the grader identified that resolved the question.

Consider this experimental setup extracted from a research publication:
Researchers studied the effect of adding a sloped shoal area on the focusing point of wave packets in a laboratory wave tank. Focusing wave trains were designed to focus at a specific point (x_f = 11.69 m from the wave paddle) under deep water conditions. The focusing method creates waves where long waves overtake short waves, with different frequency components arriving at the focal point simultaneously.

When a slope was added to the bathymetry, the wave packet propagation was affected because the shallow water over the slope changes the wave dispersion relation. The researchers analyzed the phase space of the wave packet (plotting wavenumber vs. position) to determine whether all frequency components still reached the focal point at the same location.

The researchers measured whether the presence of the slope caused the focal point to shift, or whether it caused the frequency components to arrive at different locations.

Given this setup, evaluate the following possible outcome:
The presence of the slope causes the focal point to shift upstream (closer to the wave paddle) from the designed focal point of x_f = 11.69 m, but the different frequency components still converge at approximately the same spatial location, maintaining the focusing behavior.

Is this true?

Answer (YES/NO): NO